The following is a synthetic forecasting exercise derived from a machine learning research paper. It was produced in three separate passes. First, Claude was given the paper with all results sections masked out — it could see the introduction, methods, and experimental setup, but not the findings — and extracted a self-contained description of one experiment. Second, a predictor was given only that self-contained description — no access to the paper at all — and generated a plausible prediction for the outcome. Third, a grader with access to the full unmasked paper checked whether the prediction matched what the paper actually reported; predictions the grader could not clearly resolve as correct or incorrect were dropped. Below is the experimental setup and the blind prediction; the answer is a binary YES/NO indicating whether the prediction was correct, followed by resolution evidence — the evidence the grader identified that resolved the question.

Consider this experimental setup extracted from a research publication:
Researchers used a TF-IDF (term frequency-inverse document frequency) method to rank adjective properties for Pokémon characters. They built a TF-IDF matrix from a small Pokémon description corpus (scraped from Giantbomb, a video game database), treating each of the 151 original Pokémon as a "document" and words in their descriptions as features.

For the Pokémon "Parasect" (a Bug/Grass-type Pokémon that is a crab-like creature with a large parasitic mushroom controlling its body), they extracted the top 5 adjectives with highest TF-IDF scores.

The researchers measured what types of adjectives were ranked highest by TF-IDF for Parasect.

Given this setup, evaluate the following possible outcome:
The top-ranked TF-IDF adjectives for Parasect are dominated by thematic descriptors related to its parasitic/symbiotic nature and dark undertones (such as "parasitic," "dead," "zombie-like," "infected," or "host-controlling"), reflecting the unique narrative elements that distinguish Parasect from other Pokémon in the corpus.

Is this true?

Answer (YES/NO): NO